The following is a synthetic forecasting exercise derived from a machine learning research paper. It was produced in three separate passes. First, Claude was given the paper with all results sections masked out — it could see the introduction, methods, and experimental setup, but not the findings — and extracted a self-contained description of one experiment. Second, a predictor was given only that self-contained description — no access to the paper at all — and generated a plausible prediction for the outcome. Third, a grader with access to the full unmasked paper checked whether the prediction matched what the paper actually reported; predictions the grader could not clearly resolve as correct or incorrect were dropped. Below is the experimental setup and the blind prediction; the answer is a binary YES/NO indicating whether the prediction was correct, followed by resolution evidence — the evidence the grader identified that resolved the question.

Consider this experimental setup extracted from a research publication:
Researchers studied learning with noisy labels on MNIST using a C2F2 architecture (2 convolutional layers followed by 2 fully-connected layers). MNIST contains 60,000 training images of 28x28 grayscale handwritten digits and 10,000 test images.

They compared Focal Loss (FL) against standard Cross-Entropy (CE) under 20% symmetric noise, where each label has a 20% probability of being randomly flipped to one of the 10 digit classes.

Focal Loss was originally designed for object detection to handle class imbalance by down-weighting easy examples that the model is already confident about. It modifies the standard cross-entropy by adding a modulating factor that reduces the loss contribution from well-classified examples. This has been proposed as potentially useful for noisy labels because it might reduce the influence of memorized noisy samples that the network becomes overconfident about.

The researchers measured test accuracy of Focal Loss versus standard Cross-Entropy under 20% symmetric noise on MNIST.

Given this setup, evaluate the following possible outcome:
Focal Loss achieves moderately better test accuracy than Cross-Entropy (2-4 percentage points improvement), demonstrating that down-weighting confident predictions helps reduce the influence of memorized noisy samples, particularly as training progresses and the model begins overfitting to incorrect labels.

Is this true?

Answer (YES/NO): NO